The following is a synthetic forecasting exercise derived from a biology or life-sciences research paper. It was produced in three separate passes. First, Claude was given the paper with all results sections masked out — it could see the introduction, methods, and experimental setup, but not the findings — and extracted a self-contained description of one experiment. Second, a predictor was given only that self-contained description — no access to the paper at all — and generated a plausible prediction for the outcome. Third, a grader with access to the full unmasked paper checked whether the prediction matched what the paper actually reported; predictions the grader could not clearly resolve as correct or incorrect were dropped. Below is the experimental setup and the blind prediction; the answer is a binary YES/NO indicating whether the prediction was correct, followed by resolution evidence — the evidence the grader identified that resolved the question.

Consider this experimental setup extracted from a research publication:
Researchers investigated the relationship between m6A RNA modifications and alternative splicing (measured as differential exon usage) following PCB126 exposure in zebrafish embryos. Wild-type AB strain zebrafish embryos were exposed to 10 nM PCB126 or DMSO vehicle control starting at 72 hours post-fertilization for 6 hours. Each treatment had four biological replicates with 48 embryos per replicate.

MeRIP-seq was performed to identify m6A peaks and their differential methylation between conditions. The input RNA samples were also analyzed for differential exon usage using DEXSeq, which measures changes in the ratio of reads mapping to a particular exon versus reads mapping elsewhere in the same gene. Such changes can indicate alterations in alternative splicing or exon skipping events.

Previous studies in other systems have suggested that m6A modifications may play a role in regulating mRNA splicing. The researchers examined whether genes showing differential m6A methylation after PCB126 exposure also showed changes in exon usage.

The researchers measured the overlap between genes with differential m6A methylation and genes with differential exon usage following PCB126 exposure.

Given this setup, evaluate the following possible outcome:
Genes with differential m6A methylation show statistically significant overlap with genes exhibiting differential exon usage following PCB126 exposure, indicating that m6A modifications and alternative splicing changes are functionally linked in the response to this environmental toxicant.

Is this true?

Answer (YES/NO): NO